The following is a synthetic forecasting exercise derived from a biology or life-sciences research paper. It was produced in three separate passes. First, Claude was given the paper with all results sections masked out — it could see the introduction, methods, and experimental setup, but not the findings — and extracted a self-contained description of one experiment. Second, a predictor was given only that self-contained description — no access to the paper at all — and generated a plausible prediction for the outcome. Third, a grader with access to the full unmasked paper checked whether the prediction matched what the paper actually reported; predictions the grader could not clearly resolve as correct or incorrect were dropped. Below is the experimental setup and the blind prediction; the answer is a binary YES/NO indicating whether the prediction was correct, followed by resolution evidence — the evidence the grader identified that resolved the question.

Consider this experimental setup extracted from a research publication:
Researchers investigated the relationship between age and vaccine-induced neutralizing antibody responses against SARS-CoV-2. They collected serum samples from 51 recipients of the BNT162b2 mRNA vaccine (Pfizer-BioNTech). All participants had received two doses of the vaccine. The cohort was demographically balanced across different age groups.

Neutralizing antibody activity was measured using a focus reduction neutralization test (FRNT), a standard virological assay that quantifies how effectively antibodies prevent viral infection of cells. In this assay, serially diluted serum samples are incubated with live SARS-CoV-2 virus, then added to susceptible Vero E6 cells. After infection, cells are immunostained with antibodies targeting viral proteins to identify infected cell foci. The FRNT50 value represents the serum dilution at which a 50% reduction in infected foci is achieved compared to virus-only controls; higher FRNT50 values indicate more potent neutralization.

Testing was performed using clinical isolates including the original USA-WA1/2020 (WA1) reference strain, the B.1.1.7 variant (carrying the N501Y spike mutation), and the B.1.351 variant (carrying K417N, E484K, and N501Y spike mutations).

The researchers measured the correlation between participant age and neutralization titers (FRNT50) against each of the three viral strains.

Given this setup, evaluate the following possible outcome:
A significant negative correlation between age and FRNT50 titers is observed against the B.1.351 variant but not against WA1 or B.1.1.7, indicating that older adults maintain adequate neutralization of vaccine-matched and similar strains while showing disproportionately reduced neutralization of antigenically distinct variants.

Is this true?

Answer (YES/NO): NO